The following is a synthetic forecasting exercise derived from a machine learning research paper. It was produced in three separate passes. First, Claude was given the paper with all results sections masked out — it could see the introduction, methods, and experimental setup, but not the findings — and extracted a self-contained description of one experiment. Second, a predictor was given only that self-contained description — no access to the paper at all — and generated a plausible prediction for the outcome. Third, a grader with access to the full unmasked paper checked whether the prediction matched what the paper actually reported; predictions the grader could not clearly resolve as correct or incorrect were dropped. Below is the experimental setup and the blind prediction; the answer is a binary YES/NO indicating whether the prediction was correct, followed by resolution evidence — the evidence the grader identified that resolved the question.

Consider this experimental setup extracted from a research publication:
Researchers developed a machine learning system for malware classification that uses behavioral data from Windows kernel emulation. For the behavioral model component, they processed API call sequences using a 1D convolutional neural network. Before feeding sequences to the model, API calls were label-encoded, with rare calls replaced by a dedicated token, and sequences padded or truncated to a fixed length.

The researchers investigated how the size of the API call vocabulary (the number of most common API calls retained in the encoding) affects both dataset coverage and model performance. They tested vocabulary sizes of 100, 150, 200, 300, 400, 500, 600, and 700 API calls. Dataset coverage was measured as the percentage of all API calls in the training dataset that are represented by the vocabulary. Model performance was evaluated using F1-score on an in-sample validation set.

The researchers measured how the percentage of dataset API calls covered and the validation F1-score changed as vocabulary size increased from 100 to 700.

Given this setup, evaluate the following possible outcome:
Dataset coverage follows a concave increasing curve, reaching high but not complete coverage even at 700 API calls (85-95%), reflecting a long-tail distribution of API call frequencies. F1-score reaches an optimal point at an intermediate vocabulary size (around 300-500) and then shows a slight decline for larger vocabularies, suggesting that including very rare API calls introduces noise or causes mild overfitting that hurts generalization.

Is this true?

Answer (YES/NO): NO